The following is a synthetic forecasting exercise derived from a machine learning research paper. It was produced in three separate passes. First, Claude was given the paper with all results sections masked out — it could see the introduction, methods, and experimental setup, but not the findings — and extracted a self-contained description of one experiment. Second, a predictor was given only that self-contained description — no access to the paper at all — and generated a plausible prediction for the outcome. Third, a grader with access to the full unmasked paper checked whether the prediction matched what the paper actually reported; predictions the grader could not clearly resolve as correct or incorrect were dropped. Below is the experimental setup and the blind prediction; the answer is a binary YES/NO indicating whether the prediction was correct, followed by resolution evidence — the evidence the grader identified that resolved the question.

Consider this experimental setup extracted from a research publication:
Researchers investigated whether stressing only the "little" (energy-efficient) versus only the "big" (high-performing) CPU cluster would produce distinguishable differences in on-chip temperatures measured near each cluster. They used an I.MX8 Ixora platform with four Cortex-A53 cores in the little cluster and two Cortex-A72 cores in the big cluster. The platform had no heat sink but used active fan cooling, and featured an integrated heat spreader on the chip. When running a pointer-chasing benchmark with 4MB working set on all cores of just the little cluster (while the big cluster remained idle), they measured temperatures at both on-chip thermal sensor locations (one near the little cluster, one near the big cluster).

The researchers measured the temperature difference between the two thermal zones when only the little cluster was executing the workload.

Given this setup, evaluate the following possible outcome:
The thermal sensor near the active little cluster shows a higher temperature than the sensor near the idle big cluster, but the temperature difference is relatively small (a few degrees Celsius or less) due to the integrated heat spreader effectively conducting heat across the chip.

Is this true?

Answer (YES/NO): NO